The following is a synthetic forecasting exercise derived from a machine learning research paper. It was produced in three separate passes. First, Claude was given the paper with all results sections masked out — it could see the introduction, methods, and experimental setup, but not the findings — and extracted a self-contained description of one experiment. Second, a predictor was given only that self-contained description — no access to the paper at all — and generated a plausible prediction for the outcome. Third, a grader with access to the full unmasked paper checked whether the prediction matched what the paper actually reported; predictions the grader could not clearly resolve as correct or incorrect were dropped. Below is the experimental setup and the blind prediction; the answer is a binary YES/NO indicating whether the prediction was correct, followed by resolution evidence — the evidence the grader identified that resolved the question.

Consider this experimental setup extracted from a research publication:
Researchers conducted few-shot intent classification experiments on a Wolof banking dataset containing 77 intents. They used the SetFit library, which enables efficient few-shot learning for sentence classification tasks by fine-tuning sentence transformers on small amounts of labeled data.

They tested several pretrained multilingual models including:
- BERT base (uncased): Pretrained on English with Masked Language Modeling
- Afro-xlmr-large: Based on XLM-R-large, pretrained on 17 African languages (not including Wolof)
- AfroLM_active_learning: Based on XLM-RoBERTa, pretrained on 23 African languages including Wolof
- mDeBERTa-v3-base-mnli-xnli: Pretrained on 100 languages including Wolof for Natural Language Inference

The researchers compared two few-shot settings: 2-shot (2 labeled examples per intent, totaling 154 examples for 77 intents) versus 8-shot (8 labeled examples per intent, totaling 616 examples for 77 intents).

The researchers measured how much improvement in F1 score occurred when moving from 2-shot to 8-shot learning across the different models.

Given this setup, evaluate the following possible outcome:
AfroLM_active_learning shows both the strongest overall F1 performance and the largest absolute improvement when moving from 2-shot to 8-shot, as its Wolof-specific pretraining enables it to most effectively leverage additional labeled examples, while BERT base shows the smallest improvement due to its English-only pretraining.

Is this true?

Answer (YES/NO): NO